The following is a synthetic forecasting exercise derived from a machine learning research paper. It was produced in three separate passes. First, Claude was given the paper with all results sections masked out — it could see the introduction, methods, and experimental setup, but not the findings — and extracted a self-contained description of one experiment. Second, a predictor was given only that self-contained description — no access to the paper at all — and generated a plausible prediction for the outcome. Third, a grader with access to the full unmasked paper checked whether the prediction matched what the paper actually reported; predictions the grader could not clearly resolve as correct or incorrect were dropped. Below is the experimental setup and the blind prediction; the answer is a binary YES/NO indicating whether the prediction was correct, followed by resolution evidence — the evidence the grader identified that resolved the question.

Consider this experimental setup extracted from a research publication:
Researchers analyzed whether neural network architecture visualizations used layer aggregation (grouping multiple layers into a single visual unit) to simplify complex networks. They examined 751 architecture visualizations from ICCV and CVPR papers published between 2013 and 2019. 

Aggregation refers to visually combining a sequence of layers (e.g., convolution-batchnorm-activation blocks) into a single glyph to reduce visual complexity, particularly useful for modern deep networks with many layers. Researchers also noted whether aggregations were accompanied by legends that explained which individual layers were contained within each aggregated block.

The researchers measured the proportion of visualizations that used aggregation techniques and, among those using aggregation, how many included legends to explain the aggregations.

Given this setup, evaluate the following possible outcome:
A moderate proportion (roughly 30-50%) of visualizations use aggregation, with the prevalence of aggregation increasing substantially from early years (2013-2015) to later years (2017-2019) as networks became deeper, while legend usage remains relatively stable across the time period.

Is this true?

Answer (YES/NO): NO